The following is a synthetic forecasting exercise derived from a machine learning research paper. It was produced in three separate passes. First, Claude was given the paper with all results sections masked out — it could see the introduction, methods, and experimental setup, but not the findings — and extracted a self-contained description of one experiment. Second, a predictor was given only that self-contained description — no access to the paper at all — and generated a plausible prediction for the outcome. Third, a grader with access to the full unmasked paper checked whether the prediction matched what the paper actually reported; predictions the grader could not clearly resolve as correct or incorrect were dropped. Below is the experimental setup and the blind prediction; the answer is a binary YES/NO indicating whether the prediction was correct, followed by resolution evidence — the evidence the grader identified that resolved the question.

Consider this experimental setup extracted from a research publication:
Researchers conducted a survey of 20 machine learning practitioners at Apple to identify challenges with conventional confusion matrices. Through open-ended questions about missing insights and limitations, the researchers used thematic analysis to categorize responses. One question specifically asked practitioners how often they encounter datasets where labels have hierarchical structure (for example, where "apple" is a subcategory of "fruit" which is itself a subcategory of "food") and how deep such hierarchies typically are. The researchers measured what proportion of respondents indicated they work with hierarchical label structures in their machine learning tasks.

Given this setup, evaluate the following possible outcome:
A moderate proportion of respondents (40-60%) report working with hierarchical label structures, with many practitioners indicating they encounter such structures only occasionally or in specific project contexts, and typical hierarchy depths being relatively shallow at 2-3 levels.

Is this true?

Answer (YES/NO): NO